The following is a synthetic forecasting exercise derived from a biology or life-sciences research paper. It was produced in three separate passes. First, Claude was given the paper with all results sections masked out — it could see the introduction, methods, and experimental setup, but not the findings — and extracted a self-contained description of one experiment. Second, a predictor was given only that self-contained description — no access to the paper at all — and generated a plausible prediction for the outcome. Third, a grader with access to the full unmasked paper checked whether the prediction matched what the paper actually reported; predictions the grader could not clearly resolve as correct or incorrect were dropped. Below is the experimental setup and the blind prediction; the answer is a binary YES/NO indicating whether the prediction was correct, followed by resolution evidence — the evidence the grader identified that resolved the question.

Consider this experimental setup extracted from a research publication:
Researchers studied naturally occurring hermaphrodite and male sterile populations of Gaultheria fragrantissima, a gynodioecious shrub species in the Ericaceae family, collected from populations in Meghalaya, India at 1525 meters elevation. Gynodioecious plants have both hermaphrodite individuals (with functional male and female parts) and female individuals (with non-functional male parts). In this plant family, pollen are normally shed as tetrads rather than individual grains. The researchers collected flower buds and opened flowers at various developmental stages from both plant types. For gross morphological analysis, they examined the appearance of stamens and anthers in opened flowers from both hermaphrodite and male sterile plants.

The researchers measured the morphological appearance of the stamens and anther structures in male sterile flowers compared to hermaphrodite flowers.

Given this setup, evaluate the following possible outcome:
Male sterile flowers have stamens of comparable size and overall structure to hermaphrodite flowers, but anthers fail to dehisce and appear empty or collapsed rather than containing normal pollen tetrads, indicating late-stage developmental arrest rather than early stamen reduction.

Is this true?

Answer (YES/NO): NO